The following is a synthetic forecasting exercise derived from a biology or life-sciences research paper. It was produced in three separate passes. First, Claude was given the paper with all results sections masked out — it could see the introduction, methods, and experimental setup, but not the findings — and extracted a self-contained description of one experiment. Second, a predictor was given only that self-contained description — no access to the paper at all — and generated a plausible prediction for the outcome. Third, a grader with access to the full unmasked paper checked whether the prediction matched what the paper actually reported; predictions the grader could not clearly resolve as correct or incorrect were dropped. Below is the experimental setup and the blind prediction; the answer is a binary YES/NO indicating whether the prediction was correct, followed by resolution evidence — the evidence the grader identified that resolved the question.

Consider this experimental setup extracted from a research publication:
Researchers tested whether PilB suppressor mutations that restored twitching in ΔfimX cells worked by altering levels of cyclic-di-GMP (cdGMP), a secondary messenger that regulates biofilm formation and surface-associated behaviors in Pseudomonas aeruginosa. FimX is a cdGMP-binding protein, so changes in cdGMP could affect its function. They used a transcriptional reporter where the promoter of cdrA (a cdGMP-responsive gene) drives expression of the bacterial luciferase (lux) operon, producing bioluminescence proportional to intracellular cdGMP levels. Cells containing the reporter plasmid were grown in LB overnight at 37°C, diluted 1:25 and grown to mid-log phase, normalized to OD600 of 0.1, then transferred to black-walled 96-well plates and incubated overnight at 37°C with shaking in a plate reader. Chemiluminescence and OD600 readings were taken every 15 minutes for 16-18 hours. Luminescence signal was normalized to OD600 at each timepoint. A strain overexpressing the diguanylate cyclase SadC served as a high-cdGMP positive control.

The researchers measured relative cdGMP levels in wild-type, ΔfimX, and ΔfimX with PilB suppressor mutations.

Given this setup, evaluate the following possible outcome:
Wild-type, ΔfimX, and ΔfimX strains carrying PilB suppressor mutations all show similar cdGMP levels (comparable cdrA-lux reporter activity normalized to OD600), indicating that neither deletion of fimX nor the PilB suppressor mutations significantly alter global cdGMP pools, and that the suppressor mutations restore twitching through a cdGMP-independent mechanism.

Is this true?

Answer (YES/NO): YES